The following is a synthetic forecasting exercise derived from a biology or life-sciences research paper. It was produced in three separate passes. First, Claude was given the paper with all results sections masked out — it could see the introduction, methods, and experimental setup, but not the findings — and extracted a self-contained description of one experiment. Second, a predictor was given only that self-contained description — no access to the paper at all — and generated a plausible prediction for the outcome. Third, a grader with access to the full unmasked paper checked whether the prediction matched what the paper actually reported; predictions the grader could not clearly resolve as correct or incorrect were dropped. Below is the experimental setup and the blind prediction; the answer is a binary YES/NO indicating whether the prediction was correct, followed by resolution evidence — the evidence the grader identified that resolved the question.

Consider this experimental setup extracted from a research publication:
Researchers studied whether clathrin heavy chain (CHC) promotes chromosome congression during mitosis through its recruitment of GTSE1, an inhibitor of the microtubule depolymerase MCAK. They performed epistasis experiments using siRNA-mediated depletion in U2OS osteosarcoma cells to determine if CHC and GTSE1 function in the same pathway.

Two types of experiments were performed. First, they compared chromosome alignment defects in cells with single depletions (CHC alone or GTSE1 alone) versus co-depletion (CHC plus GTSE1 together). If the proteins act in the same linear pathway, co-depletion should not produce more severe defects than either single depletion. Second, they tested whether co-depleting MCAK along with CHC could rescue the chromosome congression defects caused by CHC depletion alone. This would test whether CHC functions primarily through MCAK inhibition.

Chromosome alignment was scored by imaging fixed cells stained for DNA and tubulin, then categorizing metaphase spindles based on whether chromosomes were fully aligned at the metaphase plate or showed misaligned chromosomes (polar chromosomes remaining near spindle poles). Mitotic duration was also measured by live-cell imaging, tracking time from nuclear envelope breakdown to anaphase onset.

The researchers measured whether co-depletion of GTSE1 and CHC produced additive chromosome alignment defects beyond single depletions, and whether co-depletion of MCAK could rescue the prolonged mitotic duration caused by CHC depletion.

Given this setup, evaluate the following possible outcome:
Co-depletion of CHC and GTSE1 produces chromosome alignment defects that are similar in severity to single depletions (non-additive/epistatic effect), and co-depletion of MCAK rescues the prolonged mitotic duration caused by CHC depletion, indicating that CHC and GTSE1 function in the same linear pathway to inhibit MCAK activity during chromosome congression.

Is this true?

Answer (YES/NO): NO